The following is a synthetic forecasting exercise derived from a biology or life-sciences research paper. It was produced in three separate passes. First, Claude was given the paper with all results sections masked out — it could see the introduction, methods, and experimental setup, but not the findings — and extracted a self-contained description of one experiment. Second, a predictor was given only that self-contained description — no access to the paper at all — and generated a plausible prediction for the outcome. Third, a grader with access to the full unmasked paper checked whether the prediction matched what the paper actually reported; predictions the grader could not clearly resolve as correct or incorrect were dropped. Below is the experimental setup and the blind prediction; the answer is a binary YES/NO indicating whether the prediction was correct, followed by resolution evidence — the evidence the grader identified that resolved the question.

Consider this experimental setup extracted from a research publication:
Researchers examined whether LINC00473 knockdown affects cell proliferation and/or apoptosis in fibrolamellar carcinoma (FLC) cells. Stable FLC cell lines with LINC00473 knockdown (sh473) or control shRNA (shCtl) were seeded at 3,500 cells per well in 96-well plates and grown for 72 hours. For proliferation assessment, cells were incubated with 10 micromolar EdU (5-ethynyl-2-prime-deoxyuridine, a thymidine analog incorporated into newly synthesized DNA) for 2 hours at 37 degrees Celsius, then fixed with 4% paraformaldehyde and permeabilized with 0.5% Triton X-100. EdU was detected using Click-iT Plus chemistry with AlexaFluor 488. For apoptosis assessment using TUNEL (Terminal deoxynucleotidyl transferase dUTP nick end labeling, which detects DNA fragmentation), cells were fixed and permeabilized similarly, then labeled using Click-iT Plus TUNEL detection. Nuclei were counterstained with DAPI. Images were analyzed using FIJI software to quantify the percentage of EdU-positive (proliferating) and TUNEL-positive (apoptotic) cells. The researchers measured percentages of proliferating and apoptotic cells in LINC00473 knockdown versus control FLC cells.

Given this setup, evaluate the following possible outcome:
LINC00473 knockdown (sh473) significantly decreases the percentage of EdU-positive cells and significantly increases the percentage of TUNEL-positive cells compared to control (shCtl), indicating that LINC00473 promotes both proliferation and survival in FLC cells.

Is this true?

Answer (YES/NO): NO